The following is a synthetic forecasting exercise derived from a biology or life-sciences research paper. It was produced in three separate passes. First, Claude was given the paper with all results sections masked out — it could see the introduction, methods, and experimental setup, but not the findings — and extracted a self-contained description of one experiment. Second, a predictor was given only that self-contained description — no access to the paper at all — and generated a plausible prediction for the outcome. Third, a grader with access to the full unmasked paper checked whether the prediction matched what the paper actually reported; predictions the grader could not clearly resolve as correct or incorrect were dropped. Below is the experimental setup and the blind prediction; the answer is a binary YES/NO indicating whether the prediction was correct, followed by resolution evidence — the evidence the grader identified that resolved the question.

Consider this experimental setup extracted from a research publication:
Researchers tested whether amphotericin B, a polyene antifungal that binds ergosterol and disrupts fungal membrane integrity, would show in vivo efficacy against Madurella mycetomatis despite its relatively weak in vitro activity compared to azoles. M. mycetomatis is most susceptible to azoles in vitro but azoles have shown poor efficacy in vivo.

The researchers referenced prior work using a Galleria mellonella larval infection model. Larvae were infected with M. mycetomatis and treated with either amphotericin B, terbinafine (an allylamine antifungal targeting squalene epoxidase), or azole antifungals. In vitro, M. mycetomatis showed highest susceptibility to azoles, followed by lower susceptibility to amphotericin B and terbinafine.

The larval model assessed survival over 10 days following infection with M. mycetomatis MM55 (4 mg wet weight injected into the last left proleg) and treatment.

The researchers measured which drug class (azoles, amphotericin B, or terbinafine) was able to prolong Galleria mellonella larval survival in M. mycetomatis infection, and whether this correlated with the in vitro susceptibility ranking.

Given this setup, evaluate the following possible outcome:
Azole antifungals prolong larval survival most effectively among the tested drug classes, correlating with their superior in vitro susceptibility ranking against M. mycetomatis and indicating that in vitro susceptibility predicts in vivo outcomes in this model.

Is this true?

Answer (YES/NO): NO